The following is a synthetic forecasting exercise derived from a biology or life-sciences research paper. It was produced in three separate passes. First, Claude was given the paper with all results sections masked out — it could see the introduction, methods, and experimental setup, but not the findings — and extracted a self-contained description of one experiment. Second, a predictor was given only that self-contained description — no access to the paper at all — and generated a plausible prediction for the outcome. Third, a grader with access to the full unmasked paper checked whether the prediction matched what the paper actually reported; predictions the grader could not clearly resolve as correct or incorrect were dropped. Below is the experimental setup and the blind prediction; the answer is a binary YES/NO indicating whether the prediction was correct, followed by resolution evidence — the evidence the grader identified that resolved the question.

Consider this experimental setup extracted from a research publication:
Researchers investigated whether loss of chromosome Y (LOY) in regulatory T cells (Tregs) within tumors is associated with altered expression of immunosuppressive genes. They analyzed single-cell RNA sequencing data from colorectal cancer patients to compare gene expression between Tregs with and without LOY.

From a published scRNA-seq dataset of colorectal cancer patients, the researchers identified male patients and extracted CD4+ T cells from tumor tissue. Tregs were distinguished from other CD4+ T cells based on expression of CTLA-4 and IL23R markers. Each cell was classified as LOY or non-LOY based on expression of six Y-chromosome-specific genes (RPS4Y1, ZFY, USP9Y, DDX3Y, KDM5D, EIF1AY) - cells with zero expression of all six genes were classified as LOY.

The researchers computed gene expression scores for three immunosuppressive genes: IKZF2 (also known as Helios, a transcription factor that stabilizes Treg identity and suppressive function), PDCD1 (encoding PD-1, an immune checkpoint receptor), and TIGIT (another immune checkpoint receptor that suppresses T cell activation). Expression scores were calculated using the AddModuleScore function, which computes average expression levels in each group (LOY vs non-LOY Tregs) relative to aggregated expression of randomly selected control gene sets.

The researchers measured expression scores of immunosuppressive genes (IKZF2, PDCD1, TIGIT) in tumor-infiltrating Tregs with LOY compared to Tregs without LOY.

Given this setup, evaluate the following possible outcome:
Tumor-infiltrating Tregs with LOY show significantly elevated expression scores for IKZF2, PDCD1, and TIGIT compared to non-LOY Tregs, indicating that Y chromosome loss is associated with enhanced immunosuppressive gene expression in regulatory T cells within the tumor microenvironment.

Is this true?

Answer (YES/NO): NO